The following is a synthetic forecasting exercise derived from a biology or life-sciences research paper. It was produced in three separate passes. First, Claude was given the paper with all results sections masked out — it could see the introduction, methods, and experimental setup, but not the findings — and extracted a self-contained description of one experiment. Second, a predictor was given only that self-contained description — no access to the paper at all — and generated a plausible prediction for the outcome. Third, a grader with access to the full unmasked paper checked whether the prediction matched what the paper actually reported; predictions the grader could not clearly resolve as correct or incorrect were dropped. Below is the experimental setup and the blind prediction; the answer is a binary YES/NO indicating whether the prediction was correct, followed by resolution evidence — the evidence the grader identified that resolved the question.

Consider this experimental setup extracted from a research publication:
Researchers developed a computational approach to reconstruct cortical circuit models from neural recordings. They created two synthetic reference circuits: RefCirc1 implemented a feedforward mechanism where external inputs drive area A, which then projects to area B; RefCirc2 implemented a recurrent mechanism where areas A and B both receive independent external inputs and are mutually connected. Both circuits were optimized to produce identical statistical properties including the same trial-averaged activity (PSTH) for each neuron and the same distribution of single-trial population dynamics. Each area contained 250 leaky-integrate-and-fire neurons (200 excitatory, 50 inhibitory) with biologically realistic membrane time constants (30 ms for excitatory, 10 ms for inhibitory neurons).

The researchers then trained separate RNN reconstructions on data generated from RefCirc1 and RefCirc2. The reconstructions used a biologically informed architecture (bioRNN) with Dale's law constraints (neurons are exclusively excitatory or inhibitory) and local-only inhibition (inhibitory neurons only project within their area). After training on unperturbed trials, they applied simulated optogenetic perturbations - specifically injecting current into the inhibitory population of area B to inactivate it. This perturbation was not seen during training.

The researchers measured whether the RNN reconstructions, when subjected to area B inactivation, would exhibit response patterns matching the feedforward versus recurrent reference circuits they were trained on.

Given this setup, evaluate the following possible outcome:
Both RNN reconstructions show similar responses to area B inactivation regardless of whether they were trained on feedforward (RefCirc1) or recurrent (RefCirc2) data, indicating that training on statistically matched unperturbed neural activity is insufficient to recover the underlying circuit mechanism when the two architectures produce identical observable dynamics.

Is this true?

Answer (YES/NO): NO